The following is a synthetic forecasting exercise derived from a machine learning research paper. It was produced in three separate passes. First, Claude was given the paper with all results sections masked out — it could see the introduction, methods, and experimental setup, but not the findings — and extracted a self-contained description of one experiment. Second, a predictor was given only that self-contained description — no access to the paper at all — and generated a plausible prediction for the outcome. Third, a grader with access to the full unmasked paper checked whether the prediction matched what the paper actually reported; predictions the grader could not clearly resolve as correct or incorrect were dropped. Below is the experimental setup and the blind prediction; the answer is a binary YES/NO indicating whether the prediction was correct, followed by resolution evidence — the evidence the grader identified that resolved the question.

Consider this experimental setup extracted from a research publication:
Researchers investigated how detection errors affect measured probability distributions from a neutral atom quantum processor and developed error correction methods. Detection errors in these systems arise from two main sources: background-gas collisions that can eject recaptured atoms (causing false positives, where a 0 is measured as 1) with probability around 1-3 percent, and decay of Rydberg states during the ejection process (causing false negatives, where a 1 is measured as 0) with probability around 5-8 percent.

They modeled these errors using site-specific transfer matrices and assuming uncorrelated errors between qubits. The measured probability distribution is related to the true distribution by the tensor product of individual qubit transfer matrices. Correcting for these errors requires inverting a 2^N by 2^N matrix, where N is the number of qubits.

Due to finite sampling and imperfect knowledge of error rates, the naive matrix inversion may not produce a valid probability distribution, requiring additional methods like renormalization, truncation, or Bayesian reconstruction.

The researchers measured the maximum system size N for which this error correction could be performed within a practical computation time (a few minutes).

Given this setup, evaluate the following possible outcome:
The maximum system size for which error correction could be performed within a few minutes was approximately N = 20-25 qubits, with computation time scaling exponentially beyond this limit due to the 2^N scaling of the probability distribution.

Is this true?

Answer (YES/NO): YES